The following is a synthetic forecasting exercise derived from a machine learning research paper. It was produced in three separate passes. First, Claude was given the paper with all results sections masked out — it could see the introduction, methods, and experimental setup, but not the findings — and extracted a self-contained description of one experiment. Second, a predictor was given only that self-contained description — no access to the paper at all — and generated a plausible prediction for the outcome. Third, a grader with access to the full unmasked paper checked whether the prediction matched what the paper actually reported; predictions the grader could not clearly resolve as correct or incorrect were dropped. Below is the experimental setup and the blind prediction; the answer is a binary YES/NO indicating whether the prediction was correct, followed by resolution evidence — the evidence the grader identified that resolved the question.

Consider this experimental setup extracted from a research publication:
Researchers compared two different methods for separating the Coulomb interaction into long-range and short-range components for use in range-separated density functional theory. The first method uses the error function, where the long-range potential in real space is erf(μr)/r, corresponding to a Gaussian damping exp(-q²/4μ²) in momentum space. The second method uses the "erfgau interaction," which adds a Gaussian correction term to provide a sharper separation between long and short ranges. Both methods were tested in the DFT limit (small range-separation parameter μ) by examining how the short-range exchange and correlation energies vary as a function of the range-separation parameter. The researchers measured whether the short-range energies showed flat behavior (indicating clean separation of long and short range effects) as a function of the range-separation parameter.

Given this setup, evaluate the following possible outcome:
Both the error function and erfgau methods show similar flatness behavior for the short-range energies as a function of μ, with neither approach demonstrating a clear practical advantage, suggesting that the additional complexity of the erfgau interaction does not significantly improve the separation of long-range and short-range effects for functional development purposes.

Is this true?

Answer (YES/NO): NO